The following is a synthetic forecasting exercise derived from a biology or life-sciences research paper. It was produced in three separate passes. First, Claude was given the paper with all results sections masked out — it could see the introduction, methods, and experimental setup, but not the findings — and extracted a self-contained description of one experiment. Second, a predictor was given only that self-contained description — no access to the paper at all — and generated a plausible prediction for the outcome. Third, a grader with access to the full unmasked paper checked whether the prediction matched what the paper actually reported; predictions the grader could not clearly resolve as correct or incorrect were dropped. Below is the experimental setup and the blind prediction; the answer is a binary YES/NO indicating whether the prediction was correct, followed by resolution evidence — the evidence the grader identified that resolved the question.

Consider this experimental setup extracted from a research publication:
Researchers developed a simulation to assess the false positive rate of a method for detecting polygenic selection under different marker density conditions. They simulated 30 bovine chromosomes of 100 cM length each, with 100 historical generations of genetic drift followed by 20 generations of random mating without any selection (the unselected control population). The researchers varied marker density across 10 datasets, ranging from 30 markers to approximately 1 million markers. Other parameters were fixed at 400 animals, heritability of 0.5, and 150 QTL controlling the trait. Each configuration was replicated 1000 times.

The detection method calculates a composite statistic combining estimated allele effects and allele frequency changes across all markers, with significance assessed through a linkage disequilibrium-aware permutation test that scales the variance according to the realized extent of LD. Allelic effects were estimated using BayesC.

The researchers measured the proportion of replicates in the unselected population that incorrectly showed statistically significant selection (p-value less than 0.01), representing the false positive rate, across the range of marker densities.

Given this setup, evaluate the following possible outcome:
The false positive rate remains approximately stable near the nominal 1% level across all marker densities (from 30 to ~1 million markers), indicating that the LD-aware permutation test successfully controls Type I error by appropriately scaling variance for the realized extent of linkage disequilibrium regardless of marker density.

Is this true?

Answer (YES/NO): NO